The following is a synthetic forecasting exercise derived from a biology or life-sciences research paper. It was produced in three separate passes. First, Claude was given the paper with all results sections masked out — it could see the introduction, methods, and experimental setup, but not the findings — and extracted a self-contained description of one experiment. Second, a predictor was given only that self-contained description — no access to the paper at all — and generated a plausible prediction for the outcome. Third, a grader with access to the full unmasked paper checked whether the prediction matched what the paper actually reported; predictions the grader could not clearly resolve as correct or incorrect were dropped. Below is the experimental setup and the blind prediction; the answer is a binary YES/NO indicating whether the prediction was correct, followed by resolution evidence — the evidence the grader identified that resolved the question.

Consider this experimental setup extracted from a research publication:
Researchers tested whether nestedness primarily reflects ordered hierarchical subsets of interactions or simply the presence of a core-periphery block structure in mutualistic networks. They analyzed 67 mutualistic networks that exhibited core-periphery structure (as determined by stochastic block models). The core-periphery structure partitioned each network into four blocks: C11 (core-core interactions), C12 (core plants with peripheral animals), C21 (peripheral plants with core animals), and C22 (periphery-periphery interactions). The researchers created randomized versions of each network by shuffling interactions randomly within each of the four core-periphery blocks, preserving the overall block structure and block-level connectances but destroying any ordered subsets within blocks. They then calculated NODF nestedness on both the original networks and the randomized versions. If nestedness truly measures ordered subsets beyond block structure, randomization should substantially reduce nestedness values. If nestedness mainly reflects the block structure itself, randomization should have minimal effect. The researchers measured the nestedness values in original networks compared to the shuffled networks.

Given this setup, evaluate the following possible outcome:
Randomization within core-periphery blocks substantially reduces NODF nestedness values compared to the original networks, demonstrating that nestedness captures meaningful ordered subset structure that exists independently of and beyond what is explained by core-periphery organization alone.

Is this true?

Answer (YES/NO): NO